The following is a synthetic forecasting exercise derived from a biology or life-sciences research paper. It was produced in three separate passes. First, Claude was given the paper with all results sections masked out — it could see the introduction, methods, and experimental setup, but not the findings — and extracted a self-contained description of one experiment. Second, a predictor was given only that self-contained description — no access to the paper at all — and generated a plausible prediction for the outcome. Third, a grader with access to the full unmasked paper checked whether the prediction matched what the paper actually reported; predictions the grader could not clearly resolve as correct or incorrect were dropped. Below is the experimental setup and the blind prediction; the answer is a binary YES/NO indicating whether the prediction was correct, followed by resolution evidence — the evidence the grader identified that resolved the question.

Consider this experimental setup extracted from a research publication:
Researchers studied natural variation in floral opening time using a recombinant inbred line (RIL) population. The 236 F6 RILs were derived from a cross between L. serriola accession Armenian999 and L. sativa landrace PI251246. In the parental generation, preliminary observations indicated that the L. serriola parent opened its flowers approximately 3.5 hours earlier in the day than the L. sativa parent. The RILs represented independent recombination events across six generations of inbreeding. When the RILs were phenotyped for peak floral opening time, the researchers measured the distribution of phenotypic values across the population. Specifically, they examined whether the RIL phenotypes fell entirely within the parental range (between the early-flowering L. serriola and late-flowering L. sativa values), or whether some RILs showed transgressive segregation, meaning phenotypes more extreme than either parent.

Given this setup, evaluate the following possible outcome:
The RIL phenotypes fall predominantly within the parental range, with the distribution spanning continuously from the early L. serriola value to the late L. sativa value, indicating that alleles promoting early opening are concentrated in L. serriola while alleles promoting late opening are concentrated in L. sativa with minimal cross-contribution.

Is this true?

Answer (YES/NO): NO